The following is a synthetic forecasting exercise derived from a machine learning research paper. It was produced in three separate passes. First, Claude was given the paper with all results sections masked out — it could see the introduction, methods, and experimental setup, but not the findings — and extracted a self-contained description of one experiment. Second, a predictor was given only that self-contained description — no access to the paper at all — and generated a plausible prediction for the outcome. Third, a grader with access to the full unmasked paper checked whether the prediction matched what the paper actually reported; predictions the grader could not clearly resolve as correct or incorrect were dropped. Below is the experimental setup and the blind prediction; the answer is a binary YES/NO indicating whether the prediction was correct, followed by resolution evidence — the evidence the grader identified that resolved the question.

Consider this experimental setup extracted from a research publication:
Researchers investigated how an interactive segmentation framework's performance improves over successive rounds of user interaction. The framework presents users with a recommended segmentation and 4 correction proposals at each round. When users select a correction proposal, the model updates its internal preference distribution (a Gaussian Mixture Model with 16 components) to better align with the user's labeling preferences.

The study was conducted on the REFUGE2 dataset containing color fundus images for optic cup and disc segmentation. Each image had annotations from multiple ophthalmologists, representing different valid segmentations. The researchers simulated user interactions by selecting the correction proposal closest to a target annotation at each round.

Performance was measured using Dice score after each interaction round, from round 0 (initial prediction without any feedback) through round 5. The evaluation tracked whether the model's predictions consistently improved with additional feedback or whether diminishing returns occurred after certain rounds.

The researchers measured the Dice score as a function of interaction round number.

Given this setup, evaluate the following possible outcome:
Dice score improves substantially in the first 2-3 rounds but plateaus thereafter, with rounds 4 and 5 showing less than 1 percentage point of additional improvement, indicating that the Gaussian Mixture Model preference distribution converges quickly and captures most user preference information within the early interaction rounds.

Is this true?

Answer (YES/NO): YES